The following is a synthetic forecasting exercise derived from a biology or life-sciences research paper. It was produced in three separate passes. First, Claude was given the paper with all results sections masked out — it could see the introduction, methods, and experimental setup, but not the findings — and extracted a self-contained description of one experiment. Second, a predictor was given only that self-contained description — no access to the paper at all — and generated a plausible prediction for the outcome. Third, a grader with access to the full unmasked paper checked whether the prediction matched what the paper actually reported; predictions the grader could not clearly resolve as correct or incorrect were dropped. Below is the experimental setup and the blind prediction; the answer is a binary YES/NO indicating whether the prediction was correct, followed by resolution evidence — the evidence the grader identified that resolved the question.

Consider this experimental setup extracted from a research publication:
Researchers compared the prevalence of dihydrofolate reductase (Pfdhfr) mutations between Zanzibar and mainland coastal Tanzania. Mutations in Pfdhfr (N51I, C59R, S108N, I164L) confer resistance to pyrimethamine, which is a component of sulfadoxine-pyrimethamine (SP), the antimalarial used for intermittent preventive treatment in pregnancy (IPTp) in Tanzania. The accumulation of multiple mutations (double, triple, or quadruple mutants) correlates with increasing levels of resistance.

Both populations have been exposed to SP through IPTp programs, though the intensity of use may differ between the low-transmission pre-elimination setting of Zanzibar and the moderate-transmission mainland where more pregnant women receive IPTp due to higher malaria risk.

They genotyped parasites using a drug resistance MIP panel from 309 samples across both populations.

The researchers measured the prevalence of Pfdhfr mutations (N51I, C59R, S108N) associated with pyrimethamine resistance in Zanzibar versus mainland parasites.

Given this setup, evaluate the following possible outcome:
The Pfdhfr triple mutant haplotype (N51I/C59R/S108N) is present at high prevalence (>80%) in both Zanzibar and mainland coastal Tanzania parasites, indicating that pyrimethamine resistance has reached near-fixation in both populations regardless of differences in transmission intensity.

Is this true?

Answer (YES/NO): YES